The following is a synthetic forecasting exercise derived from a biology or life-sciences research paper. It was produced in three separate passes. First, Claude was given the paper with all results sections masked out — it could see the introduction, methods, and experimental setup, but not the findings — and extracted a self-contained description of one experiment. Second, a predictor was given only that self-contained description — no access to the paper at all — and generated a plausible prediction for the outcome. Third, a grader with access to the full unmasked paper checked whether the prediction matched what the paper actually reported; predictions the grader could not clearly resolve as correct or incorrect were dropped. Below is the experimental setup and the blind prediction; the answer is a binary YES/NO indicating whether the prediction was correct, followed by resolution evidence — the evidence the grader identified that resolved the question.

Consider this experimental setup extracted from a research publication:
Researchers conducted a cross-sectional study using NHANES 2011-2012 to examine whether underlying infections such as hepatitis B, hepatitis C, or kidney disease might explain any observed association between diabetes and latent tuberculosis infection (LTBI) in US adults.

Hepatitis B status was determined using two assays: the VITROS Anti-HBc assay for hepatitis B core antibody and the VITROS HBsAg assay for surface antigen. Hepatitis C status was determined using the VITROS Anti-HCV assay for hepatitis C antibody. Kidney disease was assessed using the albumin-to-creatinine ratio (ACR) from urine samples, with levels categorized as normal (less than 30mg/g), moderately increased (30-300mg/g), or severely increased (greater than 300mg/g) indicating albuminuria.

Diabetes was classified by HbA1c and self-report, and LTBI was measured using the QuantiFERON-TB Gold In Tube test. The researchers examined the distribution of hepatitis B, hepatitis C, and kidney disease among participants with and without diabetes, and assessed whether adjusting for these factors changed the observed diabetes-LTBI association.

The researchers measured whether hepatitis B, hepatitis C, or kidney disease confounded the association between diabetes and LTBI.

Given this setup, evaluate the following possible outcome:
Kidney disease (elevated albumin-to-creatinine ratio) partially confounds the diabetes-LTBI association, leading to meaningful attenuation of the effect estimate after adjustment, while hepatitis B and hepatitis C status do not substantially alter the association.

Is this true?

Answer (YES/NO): NO